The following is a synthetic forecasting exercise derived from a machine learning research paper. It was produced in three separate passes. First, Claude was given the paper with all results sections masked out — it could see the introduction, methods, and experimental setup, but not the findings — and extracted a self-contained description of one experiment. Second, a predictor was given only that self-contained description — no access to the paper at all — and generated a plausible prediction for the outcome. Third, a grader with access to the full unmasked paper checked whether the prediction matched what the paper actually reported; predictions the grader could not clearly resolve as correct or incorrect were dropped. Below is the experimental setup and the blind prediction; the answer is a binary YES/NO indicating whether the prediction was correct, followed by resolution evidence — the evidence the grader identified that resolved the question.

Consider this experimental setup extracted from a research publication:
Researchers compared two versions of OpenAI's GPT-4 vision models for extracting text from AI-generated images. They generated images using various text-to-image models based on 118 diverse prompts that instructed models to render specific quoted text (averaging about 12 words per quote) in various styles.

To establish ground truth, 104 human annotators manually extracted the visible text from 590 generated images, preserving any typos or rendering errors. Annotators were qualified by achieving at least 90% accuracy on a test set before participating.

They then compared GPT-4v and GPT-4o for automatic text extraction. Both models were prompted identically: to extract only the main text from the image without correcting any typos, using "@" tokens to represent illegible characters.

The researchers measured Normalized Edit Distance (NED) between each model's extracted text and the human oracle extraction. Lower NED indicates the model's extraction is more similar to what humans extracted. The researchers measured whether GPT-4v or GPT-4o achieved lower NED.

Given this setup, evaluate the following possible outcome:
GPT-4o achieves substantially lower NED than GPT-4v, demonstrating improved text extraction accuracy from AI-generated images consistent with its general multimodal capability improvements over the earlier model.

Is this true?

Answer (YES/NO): YES